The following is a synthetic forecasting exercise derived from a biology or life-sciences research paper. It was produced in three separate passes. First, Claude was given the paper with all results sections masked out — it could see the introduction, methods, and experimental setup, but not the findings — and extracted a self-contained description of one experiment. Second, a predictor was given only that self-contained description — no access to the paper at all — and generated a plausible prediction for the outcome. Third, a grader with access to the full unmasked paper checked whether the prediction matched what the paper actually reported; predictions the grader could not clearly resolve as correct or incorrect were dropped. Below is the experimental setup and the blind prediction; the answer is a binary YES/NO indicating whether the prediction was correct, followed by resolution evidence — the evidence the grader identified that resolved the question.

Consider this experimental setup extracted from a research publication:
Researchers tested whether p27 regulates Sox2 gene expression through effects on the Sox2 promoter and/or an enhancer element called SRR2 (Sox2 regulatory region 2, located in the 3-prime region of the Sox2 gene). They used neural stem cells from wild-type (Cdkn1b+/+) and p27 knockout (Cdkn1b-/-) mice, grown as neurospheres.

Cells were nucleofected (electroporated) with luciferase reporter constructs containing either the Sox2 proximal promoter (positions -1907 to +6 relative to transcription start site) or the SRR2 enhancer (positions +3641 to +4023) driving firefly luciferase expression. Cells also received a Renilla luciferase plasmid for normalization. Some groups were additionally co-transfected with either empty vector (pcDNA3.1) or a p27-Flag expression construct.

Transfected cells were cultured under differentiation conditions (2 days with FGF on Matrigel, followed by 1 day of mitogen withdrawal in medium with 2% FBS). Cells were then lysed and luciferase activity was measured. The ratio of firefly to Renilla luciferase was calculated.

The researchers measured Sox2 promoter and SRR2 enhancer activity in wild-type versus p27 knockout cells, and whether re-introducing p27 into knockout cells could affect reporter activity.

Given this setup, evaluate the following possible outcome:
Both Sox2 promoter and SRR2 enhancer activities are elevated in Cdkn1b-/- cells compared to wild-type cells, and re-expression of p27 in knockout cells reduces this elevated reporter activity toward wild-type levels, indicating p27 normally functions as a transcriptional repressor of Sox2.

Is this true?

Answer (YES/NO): YES